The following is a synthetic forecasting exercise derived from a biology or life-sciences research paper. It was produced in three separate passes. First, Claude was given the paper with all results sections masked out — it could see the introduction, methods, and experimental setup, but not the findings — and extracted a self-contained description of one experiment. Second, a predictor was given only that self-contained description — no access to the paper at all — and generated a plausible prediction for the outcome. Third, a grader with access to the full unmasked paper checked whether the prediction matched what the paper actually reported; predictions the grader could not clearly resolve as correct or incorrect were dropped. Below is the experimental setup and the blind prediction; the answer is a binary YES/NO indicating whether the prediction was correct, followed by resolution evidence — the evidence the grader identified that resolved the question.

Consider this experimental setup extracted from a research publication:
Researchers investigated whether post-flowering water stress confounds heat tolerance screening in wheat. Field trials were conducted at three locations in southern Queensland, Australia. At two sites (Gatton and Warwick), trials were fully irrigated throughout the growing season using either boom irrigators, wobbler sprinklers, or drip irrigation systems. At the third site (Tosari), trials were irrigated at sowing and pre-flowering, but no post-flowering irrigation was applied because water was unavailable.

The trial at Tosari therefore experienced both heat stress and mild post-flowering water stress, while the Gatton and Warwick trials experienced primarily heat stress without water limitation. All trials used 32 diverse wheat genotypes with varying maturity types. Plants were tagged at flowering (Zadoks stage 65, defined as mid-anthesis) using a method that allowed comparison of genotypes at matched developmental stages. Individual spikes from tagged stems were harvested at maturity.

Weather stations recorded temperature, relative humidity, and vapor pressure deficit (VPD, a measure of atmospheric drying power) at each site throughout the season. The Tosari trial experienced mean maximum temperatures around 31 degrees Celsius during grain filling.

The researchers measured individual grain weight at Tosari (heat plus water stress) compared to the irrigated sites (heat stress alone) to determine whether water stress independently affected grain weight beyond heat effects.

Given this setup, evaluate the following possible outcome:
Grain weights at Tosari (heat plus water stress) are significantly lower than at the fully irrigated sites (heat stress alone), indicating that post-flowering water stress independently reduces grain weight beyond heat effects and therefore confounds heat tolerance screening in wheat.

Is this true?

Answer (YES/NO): YES